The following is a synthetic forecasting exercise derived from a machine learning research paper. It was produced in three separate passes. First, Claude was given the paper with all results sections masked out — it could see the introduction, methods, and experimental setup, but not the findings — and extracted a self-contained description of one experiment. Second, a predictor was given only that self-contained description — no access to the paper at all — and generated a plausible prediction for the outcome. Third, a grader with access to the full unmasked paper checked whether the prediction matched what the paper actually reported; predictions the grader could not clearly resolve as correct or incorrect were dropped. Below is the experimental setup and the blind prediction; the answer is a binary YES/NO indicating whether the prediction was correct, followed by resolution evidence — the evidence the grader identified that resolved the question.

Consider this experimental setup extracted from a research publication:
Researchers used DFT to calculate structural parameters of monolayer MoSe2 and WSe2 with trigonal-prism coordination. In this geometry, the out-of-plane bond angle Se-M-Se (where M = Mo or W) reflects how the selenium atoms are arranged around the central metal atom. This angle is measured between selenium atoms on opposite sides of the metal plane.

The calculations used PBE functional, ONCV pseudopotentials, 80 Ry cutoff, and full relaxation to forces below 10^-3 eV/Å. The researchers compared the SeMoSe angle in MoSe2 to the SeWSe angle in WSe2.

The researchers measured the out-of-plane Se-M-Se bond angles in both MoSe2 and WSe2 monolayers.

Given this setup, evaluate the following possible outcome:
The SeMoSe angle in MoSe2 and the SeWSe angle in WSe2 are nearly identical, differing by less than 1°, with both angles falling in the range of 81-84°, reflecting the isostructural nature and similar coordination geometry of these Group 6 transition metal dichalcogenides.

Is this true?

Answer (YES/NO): YES